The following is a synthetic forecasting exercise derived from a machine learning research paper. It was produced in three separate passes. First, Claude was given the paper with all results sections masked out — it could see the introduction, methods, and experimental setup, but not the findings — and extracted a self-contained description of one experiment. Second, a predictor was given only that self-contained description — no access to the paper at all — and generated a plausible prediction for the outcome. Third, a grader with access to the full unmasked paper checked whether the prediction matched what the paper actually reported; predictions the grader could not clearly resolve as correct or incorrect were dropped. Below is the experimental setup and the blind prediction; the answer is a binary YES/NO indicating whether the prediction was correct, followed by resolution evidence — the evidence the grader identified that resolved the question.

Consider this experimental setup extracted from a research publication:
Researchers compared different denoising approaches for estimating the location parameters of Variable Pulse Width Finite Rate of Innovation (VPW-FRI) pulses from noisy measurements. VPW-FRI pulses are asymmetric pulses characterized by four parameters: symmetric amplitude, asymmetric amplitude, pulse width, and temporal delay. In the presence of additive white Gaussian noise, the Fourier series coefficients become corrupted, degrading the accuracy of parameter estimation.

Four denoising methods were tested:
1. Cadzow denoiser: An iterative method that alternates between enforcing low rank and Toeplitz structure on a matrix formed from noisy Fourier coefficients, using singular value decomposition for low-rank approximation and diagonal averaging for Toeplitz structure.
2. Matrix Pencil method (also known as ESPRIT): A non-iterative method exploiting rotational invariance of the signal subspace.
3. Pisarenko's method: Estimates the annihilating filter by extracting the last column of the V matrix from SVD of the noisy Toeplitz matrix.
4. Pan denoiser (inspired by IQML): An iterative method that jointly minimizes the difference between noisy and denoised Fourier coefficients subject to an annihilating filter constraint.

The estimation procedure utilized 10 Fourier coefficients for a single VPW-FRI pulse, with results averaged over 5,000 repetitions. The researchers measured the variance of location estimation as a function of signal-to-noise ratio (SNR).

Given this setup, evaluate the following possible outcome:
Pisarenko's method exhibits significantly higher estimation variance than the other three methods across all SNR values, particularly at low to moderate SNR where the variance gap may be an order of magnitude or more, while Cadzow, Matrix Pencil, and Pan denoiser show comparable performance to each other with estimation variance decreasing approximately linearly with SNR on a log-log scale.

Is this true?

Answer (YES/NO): NO